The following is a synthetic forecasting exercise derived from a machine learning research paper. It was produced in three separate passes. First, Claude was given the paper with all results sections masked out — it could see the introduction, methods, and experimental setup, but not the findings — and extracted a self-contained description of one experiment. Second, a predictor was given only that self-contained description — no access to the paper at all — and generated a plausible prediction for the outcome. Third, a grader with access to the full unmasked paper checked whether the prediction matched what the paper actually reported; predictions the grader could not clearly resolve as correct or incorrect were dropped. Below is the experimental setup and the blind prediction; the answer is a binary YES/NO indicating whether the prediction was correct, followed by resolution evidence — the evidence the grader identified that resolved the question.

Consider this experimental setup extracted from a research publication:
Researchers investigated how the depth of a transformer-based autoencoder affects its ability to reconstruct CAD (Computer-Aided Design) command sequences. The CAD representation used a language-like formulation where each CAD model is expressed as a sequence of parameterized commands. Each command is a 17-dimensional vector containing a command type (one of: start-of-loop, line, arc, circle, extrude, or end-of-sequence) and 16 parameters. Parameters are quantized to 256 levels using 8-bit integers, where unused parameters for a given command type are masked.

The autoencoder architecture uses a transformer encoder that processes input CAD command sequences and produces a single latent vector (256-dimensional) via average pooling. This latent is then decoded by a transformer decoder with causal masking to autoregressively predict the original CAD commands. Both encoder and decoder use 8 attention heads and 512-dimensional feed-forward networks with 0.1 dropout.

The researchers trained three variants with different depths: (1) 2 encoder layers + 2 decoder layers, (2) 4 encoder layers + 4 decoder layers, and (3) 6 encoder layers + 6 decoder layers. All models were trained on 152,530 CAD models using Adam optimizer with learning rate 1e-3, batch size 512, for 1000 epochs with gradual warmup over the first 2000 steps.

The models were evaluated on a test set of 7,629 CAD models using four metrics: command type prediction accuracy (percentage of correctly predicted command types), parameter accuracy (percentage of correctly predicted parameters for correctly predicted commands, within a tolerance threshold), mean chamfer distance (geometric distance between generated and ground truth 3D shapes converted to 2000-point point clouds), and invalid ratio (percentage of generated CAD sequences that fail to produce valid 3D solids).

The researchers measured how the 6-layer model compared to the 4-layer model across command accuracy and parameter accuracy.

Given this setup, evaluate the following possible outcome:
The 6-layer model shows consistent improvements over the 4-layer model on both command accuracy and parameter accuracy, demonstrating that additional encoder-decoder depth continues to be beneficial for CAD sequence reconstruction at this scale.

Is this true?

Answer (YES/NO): NO